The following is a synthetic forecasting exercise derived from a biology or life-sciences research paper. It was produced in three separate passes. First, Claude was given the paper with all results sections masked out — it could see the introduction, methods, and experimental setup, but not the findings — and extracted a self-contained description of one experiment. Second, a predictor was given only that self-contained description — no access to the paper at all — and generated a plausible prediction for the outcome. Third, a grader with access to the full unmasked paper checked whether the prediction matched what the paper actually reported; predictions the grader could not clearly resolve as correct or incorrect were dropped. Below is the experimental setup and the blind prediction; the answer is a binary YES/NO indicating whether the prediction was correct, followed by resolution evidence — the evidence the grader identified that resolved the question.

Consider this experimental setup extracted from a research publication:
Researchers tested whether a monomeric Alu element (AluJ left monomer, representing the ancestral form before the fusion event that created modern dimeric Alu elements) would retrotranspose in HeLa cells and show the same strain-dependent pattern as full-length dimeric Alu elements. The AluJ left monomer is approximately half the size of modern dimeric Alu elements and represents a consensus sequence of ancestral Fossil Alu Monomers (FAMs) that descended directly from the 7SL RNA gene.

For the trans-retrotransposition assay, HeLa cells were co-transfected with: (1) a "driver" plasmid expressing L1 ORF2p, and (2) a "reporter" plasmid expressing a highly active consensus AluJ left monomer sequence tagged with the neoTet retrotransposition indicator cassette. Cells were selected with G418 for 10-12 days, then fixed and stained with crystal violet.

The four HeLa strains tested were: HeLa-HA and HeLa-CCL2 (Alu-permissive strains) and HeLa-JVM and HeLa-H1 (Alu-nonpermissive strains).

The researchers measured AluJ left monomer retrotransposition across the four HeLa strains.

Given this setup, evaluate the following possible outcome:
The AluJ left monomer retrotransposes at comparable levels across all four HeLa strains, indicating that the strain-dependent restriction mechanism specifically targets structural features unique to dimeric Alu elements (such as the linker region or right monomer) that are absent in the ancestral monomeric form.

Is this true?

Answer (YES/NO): NO